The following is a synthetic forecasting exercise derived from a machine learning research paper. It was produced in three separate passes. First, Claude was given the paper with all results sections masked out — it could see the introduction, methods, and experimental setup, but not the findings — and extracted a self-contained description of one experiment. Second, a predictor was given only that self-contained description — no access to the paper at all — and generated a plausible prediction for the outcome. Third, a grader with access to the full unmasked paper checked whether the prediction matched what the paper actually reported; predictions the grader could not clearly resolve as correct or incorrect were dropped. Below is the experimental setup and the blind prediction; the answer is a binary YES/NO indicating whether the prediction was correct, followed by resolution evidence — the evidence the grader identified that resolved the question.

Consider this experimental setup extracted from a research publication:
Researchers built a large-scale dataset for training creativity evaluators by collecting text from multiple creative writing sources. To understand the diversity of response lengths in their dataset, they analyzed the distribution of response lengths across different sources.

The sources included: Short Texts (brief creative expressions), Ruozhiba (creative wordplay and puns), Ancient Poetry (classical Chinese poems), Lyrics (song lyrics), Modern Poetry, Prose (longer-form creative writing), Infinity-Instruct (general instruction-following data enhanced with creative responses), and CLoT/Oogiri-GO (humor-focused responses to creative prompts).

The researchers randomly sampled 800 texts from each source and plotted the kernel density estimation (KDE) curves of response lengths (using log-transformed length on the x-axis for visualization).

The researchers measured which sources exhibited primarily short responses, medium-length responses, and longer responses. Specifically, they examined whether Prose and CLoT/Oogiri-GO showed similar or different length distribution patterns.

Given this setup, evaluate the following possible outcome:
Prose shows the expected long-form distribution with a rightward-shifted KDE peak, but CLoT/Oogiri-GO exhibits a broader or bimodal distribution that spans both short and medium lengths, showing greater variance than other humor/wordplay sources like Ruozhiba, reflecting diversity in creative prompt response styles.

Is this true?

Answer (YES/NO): YES